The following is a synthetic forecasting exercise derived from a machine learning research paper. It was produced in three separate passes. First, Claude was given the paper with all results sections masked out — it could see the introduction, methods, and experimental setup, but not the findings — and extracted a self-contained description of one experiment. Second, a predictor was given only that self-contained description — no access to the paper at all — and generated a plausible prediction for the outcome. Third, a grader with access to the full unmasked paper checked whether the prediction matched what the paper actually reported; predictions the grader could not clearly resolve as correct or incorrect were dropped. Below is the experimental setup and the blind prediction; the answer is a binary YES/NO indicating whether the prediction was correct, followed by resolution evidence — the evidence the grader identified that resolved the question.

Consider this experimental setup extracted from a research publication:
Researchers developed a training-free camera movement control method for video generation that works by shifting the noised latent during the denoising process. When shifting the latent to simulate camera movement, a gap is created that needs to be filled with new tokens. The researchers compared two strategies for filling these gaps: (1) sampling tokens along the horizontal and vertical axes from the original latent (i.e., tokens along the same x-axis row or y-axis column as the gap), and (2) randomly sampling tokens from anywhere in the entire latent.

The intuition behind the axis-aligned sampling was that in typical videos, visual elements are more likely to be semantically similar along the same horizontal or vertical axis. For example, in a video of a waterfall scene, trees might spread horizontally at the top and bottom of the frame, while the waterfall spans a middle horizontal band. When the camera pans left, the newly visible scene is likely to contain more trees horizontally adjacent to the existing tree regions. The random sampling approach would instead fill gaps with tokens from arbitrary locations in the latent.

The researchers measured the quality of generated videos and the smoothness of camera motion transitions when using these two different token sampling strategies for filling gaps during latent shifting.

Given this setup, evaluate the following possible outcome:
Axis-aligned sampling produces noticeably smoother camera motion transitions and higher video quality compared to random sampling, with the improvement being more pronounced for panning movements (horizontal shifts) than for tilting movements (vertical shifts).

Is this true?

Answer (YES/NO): NO